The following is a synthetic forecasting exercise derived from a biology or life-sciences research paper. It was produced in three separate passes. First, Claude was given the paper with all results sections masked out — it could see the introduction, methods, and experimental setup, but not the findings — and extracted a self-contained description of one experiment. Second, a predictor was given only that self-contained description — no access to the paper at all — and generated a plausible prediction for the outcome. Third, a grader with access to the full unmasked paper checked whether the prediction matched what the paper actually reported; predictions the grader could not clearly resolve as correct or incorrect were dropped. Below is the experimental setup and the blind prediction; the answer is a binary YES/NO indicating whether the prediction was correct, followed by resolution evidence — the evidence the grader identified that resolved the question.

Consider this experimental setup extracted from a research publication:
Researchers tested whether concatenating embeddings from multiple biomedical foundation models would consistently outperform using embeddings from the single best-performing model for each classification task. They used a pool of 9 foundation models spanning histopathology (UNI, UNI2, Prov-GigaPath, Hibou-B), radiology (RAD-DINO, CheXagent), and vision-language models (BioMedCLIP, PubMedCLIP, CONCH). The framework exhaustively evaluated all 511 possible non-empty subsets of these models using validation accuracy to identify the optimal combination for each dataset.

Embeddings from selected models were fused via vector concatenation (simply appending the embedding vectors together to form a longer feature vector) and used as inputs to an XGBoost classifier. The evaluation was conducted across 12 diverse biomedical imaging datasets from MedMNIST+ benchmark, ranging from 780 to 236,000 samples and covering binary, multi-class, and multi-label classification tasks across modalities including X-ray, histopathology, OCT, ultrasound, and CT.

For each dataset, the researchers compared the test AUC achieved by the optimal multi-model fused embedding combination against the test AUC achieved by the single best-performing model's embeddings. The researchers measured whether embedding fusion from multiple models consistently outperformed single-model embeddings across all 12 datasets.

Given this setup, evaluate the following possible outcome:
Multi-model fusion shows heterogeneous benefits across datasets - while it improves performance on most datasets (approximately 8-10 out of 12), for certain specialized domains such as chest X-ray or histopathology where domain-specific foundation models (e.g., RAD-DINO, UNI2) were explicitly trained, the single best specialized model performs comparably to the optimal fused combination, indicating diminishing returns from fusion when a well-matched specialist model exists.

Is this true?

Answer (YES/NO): NO